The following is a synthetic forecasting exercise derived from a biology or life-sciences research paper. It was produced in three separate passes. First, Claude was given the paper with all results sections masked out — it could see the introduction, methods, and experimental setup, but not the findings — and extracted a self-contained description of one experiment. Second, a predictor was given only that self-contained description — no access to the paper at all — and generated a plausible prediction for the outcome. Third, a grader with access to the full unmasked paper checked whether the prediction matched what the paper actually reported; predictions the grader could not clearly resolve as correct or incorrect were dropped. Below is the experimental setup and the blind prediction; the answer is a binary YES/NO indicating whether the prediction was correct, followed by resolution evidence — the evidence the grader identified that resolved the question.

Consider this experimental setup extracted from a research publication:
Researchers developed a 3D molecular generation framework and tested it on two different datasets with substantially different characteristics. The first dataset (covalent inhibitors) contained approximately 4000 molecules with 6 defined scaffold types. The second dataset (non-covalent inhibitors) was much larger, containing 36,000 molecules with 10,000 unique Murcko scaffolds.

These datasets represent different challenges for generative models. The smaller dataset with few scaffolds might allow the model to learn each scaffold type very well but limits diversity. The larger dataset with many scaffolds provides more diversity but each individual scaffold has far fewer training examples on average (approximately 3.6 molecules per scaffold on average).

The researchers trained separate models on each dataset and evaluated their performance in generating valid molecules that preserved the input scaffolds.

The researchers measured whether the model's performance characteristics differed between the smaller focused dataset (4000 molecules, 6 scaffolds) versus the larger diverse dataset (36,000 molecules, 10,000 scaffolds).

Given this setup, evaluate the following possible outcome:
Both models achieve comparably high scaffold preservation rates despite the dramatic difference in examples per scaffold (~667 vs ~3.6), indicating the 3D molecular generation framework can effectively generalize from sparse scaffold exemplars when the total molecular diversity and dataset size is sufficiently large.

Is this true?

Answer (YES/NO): NO